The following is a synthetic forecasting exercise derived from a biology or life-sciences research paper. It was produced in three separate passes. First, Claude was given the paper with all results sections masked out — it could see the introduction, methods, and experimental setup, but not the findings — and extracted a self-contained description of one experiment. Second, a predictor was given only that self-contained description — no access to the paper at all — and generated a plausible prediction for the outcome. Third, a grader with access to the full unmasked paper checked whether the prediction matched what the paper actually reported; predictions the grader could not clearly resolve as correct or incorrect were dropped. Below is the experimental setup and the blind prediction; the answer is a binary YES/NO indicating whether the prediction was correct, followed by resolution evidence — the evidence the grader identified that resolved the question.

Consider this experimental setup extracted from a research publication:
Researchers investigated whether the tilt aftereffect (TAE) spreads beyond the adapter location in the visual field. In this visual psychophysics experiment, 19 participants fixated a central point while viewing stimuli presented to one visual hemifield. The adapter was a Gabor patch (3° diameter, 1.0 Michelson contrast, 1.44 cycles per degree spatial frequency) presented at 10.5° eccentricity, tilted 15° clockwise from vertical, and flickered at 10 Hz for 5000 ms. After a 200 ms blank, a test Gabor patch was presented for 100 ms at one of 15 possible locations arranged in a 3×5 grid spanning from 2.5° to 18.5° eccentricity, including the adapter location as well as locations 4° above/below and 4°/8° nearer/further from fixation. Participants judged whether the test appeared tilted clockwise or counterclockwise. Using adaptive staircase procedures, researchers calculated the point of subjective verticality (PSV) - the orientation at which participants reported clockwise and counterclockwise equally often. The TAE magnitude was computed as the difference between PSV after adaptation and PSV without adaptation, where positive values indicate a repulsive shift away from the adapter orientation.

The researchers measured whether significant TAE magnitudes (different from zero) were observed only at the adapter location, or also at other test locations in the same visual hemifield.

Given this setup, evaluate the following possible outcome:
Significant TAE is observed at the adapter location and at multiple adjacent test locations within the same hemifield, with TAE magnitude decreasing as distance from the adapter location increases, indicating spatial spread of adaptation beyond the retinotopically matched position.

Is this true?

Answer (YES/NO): YES